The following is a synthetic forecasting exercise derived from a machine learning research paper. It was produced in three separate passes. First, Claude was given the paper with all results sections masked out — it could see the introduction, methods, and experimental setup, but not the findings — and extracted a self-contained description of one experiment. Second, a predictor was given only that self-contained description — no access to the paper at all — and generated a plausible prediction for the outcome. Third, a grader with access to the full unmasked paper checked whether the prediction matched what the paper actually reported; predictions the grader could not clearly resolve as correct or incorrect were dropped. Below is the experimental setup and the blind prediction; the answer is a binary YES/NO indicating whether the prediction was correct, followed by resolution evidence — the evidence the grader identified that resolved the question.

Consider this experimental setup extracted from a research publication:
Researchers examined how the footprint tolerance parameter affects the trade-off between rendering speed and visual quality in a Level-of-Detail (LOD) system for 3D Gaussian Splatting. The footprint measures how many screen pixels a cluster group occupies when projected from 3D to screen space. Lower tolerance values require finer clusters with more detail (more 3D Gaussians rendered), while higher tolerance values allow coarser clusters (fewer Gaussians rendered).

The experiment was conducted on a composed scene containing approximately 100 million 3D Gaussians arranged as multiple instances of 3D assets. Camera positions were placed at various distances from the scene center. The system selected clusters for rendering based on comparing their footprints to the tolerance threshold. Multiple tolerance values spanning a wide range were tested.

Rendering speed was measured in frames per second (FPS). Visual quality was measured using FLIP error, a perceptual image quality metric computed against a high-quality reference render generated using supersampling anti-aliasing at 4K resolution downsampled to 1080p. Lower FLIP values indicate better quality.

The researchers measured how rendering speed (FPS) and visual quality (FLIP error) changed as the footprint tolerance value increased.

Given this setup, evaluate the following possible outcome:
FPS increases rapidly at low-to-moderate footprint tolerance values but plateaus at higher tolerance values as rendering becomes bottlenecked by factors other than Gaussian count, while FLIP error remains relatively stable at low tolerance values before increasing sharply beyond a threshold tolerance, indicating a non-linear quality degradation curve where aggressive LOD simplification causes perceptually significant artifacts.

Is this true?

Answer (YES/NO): NO